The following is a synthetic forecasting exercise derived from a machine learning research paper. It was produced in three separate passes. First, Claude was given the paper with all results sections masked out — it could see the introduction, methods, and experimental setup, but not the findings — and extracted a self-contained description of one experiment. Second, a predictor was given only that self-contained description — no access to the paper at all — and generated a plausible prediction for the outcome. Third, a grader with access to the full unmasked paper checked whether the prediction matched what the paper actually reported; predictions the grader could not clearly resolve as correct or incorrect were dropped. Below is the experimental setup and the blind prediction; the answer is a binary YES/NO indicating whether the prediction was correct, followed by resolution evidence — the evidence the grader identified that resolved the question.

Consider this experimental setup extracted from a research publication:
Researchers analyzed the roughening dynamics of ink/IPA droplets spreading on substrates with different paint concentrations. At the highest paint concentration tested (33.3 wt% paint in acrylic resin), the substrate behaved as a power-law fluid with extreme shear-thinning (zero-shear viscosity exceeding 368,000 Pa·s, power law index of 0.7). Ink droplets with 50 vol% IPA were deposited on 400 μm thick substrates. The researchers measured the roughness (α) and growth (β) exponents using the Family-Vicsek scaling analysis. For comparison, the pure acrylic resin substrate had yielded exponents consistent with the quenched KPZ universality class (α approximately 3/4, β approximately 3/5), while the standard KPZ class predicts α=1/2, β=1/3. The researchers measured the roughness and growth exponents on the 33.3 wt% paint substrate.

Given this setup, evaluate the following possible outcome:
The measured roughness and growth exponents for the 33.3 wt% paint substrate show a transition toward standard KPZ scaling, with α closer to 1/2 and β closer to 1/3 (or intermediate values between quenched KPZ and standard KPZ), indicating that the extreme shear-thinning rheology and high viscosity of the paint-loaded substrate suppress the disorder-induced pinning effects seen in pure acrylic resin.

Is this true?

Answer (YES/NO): NO